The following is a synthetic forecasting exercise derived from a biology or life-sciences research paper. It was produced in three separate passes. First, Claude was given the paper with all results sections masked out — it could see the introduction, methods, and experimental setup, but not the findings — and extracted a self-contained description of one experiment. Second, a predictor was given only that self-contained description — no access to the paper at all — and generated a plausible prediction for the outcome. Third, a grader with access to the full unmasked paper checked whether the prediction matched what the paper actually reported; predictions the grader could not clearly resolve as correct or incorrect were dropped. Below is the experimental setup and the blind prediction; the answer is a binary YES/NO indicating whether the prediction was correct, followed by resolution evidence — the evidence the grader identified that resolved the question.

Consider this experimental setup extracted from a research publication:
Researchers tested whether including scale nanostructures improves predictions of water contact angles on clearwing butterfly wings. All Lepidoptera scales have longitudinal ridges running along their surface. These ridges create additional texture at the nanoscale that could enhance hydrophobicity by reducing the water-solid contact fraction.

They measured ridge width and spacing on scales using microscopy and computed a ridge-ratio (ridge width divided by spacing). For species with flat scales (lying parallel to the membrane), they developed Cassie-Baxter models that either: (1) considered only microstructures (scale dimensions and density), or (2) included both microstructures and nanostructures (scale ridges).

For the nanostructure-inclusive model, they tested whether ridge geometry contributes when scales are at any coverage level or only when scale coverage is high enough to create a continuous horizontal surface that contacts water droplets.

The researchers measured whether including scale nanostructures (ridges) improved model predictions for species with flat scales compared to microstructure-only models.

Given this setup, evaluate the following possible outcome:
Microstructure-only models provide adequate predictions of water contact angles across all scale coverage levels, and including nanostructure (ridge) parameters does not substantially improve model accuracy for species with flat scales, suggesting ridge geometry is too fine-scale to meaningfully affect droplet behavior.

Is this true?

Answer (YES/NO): NO